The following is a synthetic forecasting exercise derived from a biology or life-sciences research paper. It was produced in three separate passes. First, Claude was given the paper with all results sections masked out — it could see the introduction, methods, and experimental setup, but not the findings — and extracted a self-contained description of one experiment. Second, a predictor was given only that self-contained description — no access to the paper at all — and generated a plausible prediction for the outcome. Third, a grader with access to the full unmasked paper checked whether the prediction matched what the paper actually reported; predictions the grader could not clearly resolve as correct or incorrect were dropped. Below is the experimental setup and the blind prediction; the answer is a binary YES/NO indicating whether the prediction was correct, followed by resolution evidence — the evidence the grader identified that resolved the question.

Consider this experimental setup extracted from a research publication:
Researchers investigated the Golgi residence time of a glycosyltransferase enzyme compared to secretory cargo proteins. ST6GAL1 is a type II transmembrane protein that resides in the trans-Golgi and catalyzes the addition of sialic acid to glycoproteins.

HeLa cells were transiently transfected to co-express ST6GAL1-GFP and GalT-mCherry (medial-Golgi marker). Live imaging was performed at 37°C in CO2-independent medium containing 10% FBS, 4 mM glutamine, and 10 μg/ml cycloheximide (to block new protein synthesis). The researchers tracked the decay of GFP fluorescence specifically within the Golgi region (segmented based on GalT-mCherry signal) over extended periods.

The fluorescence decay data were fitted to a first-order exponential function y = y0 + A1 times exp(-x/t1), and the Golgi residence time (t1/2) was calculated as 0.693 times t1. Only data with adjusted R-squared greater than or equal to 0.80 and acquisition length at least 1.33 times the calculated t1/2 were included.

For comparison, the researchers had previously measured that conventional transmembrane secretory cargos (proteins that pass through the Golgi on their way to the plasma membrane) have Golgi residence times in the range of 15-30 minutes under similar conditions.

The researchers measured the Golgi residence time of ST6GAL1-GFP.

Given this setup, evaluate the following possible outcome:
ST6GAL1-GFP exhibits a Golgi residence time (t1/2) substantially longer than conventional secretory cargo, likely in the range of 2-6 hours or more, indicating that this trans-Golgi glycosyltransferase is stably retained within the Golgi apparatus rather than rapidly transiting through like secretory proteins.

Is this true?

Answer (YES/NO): YES